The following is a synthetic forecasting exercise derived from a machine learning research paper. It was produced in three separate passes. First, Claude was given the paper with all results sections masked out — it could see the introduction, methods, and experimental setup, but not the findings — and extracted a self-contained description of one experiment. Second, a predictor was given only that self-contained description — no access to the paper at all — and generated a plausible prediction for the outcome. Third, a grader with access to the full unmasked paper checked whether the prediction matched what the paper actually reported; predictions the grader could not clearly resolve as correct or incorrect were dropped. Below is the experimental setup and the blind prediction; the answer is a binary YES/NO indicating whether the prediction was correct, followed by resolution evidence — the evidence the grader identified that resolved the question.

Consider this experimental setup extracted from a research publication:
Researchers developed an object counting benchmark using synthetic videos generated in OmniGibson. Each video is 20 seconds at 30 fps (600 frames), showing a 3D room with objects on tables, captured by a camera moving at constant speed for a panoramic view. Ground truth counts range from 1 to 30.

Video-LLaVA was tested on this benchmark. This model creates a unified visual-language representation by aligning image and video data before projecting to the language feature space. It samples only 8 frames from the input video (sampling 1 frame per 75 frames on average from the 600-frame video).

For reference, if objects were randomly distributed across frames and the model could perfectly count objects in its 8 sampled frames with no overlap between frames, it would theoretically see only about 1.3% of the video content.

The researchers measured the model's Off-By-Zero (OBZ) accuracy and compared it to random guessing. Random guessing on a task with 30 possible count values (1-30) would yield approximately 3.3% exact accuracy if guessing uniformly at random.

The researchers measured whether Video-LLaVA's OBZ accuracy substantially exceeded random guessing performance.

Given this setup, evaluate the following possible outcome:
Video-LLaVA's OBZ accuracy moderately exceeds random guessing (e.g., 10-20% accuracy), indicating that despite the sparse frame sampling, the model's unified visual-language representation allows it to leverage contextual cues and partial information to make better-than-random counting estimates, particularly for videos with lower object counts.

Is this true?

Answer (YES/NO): NO